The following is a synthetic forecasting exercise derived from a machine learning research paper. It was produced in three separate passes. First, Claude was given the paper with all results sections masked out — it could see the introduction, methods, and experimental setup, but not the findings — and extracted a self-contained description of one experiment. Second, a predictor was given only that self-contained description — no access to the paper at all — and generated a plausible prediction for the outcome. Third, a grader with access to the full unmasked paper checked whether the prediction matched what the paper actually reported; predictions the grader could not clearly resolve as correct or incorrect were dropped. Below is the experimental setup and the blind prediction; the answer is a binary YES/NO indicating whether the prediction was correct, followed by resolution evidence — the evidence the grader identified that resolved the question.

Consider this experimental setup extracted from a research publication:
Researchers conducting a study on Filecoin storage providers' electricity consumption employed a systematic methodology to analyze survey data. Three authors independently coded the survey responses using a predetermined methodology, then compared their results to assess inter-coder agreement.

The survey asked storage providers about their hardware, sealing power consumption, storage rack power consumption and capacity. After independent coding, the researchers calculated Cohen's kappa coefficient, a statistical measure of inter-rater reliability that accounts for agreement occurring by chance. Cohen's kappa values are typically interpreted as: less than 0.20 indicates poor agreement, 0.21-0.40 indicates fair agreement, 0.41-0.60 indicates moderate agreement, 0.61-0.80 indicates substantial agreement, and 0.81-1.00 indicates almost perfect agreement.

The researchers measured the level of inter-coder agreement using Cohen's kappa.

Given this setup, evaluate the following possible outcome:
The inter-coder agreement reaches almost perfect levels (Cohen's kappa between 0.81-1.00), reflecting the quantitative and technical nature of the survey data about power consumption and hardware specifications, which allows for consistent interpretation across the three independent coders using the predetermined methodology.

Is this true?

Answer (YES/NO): NO